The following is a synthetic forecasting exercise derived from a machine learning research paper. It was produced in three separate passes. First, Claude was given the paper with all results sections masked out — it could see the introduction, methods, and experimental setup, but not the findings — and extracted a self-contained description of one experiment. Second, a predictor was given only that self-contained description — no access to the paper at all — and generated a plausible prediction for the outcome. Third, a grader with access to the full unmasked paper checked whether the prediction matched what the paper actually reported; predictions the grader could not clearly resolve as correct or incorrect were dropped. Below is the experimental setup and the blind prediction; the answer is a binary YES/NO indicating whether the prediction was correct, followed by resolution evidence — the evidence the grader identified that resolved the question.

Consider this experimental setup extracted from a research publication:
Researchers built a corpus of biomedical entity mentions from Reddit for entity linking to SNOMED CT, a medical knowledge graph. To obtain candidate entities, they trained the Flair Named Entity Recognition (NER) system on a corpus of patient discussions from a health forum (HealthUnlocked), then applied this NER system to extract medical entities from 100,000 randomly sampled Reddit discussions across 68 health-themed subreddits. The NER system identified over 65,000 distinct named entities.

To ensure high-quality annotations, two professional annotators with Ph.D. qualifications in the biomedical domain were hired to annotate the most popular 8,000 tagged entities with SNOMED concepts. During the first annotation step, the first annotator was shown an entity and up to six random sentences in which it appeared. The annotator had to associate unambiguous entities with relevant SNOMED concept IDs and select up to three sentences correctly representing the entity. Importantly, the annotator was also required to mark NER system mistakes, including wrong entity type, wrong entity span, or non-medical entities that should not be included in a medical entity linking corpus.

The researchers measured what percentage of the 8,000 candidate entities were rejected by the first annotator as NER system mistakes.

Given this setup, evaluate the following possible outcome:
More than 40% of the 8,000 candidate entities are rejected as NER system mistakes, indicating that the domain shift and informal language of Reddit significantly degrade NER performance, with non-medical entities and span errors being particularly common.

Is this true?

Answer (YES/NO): NO